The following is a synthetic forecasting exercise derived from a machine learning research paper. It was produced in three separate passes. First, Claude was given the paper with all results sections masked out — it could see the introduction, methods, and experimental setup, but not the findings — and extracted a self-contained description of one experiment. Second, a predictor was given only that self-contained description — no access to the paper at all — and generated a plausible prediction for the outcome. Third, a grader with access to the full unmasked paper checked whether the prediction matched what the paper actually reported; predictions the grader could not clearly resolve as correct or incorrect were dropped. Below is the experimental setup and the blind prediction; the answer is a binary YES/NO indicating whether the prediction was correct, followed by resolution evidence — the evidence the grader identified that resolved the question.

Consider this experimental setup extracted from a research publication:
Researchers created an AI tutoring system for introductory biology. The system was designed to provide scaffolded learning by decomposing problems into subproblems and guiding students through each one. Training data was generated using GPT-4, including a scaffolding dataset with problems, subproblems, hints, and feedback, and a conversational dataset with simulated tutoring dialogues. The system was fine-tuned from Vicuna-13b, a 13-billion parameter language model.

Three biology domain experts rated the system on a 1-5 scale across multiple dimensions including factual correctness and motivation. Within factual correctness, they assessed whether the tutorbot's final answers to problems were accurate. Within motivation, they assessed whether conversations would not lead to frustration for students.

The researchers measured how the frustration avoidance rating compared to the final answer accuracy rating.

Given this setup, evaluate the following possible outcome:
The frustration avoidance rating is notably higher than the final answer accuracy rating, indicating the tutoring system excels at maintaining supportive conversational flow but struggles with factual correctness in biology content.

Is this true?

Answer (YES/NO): NO